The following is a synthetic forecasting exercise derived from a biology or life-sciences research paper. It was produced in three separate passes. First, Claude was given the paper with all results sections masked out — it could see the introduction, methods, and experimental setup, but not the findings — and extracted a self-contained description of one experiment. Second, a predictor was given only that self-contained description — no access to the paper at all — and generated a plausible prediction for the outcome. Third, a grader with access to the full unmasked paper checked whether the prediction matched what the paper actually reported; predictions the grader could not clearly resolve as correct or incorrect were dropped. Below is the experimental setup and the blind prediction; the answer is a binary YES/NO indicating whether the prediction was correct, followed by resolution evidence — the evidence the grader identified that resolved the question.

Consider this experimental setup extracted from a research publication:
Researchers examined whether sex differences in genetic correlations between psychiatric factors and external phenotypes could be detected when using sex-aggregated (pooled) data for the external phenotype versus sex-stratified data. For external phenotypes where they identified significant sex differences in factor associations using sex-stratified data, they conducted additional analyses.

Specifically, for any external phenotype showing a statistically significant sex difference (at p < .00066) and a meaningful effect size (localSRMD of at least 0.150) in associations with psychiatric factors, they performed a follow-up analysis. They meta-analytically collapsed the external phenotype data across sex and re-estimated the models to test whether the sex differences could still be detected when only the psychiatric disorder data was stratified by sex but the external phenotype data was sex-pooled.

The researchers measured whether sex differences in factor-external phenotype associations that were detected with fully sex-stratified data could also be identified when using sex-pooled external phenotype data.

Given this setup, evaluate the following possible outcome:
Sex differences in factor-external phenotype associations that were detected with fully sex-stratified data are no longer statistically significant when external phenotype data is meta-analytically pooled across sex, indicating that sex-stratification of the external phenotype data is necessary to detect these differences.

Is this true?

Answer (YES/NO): NO